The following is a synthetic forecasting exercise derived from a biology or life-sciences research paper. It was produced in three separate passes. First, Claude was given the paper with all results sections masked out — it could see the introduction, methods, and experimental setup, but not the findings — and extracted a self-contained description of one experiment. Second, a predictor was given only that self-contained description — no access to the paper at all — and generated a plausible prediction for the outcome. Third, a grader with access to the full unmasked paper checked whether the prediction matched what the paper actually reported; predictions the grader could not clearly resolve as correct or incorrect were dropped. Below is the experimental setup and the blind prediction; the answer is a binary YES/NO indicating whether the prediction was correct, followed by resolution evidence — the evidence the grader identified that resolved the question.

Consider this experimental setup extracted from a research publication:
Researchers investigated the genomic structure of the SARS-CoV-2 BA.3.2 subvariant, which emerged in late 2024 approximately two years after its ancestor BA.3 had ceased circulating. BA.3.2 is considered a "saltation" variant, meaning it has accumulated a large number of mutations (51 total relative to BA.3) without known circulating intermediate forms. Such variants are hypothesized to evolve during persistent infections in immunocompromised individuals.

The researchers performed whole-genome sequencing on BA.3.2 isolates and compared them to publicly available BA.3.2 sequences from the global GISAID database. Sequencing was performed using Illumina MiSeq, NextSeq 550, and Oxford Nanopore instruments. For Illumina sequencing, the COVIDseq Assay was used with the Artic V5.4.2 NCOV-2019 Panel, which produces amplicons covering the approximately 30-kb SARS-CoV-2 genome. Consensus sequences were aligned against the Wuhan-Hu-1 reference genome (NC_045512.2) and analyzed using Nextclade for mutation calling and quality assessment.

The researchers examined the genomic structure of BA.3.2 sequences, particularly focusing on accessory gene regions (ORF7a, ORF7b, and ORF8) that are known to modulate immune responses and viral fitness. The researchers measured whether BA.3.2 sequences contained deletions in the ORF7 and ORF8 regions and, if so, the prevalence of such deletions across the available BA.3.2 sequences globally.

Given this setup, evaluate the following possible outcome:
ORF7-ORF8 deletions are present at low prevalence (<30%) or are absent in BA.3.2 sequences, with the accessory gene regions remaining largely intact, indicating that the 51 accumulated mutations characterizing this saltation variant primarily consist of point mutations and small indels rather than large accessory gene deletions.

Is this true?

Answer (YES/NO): NO